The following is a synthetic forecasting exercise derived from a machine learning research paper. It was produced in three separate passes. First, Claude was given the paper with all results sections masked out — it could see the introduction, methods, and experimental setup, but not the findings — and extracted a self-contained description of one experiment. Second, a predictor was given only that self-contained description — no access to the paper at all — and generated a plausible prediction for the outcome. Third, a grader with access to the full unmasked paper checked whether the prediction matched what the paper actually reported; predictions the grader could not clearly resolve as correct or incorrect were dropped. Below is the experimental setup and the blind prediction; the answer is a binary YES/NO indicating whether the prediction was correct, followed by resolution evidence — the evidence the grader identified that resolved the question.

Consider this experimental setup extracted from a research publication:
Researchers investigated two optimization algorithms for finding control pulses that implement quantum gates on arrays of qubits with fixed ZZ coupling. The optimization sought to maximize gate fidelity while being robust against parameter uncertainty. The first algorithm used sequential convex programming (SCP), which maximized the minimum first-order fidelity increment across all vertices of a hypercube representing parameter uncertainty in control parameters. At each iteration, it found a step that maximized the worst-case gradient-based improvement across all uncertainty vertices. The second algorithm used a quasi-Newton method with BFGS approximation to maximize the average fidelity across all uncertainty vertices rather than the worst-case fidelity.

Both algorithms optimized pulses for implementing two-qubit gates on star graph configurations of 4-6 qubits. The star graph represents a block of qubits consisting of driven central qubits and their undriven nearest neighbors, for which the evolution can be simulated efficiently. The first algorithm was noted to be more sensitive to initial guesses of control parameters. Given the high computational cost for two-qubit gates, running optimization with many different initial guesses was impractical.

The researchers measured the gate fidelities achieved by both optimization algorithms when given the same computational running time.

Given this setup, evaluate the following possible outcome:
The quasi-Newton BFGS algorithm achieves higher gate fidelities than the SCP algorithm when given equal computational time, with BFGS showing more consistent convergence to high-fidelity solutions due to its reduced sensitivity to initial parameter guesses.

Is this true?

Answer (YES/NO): YES